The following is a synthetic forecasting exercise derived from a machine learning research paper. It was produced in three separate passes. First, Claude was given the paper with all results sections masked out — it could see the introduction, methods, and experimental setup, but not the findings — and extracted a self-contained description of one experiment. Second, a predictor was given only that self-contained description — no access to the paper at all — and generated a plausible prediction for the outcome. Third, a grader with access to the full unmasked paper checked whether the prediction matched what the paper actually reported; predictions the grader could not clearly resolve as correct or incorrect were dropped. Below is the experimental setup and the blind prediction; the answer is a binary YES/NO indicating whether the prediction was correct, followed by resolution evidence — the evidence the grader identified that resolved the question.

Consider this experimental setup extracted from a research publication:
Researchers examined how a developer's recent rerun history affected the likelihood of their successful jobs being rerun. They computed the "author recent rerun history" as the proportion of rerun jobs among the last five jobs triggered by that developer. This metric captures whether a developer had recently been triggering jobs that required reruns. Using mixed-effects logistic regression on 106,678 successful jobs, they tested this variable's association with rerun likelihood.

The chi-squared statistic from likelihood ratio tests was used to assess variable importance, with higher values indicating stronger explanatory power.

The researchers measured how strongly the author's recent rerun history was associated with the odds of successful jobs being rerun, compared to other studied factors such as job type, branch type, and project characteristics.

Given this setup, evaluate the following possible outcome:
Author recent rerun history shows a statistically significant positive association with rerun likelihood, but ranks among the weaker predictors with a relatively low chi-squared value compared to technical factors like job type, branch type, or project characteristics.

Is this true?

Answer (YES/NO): NO